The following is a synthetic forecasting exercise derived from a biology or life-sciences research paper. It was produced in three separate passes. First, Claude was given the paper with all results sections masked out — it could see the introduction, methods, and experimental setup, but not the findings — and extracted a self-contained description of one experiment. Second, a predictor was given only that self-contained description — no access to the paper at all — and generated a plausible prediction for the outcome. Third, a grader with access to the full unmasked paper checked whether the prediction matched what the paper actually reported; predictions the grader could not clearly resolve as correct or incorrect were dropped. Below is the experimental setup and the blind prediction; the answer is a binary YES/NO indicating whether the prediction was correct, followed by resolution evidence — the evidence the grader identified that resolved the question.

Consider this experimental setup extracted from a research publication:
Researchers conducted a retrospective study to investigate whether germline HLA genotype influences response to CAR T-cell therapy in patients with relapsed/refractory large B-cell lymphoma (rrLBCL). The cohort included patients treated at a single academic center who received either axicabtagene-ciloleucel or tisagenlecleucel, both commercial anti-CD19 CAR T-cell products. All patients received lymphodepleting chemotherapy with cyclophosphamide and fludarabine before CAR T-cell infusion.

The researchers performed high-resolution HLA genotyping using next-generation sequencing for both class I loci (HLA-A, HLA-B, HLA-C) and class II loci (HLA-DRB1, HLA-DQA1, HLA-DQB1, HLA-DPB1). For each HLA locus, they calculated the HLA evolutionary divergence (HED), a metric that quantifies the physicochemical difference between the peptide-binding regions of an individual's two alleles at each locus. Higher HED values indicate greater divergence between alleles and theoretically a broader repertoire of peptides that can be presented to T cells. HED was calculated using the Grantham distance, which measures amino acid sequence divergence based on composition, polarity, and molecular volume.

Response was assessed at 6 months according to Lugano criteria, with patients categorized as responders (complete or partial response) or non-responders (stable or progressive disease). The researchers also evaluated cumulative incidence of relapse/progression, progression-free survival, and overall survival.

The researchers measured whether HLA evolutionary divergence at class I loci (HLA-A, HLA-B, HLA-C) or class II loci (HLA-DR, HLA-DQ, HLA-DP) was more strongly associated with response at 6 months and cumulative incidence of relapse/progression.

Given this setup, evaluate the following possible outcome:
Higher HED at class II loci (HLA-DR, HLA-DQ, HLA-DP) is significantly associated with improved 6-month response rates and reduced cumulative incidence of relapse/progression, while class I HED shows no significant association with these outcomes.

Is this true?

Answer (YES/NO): NO